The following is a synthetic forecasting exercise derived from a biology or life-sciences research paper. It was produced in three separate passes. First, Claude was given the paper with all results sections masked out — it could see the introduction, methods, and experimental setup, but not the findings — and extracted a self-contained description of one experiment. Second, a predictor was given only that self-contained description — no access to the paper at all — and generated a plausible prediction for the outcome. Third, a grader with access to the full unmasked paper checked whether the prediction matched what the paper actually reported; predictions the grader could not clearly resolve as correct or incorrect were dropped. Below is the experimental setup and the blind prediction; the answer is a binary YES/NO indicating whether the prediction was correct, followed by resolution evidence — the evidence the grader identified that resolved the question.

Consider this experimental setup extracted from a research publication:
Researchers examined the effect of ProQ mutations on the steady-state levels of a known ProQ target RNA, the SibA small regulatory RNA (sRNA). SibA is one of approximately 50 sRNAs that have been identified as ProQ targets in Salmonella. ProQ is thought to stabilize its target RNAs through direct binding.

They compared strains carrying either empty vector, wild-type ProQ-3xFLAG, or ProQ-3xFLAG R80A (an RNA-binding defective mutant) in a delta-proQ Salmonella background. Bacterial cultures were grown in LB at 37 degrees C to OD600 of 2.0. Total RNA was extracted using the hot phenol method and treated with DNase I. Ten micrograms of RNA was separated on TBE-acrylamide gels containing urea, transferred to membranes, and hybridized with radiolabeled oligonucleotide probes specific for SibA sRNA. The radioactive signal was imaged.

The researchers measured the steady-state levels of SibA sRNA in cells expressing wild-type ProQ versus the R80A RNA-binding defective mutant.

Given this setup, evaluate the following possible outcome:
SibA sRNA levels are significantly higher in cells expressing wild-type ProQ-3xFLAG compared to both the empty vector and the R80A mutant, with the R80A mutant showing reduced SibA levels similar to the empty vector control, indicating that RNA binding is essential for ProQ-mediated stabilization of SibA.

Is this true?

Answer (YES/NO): YES